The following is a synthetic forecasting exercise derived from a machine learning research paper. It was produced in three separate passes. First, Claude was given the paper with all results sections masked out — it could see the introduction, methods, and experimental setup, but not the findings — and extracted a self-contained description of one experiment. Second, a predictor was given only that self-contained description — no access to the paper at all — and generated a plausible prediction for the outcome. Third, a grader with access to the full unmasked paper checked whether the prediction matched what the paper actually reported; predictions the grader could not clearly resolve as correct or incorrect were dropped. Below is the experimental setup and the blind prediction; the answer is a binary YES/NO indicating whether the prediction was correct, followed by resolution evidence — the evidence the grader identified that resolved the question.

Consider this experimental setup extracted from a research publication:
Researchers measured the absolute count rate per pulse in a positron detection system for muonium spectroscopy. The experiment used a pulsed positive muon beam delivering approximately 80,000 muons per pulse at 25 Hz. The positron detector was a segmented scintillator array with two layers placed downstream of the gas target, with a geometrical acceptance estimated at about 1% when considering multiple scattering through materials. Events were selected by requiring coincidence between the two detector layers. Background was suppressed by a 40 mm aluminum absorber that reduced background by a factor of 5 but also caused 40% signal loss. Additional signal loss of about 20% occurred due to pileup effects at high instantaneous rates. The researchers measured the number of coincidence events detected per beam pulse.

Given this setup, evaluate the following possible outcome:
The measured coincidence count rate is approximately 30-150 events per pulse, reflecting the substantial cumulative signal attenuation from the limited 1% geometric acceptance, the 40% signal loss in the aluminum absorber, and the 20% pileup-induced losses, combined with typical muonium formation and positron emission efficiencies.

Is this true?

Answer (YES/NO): YES